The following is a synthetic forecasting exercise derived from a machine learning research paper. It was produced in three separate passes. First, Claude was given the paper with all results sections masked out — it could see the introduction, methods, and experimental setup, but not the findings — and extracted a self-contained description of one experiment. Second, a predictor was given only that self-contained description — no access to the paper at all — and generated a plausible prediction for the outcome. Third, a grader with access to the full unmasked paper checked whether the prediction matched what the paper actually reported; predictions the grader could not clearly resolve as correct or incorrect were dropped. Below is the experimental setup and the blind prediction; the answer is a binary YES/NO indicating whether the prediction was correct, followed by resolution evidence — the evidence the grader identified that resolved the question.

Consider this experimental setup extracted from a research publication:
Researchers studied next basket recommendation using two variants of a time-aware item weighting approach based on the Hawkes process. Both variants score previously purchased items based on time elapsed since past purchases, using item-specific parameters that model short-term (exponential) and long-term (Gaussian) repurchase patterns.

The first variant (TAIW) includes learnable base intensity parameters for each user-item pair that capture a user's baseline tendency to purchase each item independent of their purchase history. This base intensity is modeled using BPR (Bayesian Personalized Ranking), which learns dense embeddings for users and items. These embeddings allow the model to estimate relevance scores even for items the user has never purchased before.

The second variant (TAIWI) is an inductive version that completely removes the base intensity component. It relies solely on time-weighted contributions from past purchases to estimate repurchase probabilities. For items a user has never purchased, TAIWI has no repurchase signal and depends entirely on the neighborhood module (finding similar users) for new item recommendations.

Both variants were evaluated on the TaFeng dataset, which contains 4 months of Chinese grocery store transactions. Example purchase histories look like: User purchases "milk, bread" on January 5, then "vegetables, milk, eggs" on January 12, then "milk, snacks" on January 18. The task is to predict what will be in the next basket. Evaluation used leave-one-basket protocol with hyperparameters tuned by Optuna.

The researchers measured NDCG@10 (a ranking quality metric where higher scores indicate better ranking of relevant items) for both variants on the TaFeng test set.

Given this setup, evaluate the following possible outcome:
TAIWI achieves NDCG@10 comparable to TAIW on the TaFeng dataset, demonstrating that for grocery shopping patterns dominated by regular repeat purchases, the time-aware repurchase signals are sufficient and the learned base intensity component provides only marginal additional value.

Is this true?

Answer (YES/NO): YES